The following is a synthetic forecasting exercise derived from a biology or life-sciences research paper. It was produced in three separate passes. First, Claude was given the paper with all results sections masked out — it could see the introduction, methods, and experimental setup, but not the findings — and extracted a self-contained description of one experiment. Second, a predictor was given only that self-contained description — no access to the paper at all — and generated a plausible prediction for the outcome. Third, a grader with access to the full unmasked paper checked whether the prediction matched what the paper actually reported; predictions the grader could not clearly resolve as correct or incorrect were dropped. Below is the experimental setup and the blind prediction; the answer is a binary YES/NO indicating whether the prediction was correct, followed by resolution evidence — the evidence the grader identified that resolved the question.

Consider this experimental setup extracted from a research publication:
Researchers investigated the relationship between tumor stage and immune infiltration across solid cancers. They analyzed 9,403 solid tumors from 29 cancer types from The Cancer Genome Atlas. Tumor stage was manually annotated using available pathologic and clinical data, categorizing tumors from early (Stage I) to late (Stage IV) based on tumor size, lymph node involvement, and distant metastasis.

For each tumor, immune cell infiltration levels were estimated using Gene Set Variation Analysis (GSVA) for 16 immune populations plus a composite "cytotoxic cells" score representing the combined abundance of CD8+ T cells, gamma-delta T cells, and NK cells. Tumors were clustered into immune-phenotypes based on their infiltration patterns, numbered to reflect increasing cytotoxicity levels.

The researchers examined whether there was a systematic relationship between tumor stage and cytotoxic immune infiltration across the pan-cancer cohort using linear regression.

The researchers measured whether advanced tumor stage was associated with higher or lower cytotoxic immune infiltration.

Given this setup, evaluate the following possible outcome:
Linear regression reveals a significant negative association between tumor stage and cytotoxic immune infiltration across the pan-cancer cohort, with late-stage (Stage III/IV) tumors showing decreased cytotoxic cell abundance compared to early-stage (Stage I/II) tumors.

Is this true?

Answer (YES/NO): NO